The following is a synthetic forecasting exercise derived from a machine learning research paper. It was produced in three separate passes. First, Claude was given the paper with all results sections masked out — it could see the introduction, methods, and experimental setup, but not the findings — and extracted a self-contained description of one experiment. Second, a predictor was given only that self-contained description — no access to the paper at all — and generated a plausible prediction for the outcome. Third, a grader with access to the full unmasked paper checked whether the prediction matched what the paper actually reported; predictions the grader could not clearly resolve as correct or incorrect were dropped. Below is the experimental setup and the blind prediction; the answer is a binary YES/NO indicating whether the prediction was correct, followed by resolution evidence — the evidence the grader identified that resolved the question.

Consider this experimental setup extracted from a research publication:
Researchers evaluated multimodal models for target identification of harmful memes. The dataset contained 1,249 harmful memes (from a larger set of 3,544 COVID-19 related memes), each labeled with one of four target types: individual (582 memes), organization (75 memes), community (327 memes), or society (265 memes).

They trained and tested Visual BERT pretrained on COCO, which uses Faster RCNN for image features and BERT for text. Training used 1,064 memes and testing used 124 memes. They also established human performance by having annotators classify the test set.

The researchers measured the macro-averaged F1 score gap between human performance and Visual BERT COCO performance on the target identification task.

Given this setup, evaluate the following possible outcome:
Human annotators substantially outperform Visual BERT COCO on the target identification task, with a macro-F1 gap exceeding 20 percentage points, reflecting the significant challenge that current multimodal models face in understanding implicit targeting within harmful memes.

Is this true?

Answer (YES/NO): NO